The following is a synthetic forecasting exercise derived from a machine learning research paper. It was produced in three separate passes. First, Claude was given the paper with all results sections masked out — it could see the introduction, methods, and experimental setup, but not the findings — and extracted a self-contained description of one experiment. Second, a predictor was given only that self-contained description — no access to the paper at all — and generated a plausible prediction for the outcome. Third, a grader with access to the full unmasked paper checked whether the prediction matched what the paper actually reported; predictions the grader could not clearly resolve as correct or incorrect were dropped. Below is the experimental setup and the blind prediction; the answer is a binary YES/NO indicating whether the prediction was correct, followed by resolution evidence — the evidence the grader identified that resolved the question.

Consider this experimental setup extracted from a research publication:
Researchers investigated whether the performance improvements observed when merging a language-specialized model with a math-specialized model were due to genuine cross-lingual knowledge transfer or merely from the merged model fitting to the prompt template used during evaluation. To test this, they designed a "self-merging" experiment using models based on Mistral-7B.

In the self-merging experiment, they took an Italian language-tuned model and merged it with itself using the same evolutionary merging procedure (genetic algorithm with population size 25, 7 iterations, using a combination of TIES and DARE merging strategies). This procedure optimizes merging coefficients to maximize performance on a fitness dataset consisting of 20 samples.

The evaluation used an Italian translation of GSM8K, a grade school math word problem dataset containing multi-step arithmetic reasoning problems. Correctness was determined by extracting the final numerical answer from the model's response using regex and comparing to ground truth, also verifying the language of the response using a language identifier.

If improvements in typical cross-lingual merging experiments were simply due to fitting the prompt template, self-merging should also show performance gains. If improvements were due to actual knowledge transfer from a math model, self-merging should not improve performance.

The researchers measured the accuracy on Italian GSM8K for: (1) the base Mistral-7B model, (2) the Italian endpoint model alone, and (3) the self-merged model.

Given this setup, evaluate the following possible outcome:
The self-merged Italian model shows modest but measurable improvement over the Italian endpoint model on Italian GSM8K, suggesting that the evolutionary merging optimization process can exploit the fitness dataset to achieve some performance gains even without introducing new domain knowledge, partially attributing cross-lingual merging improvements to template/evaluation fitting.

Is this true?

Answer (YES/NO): NO